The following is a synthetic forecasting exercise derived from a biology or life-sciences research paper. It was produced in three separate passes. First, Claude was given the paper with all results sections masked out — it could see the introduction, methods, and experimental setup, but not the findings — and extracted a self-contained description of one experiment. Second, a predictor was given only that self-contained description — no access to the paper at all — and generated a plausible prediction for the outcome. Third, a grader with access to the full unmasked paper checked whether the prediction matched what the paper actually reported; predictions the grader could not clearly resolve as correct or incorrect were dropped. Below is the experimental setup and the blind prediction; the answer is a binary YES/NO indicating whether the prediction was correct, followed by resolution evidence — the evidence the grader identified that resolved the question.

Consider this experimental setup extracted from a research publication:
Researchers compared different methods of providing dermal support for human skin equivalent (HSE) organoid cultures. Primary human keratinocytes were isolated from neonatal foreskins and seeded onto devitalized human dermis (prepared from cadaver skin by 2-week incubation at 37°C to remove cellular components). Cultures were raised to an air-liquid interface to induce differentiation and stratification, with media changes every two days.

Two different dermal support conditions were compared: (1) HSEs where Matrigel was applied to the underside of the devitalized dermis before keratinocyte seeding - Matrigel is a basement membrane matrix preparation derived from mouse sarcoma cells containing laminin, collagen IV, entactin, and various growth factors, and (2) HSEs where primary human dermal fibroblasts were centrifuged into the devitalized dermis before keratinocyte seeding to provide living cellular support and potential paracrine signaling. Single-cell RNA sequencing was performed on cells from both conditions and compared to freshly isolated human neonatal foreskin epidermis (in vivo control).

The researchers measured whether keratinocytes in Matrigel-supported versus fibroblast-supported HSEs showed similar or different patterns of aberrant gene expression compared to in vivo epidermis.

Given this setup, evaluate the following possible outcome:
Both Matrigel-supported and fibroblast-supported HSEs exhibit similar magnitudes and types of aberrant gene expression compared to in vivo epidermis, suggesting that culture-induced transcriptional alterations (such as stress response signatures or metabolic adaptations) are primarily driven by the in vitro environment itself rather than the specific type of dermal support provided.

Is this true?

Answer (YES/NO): NO